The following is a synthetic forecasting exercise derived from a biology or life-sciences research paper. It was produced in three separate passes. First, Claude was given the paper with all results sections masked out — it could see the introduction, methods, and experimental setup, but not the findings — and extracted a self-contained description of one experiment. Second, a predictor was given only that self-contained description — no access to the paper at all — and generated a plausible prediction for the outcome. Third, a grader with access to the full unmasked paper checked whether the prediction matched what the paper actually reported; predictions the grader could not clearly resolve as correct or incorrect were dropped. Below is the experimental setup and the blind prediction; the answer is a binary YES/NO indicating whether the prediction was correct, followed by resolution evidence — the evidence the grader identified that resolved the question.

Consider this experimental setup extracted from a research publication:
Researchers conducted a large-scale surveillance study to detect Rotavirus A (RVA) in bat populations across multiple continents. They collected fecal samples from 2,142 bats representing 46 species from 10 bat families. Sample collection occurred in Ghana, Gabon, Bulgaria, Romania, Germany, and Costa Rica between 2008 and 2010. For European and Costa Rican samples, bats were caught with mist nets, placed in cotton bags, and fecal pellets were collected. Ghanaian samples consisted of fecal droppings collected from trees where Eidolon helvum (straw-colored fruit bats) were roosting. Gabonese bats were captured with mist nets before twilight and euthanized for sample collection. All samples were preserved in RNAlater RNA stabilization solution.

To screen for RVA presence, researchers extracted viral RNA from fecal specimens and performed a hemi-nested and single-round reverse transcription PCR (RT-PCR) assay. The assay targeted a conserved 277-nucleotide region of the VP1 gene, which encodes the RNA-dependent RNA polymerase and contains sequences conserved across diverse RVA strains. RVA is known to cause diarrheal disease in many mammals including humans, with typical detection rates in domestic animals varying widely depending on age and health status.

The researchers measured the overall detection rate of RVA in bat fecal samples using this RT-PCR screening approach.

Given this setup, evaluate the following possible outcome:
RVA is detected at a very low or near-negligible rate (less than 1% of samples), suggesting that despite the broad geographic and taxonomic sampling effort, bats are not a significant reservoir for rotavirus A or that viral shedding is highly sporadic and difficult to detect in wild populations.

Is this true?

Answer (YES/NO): NO